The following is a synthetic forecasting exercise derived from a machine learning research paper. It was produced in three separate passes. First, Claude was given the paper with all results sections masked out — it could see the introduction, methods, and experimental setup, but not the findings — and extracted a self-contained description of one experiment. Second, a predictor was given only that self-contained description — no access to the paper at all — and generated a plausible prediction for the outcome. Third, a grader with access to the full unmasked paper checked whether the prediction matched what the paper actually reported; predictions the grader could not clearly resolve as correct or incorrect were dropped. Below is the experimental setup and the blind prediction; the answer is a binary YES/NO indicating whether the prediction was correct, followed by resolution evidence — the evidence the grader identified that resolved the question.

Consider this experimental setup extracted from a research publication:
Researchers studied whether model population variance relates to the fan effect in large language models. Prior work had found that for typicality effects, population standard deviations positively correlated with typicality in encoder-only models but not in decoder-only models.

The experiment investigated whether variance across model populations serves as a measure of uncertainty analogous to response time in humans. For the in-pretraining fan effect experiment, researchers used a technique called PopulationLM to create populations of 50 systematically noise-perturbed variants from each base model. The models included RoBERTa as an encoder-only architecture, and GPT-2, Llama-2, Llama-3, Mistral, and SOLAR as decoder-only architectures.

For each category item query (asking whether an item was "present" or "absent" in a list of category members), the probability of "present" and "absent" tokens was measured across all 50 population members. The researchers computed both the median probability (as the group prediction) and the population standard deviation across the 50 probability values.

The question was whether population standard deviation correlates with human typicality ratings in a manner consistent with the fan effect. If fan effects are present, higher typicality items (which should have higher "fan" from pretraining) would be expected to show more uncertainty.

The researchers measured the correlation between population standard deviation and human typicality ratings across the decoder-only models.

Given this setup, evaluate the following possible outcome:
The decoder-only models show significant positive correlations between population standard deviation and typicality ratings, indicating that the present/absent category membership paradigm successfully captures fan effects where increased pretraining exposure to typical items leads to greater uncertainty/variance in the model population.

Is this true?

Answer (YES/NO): NO